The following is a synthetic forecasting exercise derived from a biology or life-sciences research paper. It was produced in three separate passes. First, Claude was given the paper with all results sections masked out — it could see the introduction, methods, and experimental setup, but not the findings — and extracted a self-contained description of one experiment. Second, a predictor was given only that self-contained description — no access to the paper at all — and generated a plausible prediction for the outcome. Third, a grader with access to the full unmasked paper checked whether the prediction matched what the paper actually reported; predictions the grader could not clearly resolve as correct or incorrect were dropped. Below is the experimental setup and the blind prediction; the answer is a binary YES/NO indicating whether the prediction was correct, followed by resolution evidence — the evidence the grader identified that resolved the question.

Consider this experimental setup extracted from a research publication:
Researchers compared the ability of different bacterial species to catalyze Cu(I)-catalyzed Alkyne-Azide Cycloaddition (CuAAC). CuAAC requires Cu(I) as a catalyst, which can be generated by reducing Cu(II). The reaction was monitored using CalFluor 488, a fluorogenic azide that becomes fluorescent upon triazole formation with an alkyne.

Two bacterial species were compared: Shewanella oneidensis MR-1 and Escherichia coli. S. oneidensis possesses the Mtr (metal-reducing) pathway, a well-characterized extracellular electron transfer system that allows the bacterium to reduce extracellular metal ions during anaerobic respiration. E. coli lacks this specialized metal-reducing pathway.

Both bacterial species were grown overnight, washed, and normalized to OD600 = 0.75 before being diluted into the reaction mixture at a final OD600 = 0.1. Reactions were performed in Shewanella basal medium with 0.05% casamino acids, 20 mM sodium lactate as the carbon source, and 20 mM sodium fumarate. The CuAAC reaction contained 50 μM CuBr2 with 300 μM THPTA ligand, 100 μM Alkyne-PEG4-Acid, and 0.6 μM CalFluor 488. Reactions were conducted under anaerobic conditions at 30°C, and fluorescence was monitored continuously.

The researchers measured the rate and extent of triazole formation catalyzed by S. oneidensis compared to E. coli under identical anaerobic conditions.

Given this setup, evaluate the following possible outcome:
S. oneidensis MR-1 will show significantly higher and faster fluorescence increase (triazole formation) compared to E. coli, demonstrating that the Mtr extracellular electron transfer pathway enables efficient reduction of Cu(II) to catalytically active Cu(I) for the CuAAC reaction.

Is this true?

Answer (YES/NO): YES